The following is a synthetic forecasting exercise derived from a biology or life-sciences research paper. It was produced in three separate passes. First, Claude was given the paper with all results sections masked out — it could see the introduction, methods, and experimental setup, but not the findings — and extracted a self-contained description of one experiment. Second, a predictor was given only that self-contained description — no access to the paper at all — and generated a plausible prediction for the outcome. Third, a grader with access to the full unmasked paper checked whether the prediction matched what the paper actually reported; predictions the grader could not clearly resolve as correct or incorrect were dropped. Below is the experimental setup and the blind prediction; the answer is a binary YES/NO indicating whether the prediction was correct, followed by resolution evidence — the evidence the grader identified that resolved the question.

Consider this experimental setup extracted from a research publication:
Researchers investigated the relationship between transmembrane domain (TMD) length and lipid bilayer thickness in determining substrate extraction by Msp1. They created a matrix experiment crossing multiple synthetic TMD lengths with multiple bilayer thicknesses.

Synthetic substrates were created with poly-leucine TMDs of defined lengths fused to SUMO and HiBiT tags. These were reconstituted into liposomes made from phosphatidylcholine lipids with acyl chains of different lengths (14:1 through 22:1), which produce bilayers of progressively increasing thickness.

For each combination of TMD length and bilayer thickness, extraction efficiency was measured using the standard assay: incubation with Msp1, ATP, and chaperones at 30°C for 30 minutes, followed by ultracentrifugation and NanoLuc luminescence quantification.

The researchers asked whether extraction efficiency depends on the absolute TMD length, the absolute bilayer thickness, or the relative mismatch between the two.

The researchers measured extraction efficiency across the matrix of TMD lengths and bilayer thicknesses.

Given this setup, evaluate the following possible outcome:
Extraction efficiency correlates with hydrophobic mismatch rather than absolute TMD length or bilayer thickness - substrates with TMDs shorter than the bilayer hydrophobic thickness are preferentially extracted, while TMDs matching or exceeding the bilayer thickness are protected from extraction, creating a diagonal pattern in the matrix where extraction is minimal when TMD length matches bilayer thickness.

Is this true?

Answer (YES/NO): NO